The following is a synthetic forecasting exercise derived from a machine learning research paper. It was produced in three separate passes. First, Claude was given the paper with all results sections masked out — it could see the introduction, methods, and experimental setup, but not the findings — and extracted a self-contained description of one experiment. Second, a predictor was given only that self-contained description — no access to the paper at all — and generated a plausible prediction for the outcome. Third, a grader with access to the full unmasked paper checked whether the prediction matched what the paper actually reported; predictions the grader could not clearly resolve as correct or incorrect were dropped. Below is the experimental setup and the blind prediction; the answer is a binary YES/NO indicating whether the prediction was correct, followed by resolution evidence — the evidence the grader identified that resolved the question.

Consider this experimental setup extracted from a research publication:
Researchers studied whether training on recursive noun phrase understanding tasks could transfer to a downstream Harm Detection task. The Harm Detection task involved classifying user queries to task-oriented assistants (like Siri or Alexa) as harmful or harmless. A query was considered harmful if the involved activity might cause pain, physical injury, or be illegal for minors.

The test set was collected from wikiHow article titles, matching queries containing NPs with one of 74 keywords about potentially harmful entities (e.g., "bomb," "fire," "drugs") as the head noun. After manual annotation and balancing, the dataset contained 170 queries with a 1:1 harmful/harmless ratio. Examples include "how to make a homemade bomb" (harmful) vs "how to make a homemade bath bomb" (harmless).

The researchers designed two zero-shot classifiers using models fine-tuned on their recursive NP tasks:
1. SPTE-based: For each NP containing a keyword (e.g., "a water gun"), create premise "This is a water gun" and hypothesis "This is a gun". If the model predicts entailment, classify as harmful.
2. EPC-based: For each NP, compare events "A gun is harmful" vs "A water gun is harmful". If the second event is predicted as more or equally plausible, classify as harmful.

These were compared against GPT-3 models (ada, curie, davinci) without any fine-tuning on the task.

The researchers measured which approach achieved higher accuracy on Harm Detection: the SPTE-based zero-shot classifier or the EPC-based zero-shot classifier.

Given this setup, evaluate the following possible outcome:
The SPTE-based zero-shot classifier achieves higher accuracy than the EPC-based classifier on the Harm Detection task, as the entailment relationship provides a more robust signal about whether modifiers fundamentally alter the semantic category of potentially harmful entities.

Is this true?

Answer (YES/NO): NO